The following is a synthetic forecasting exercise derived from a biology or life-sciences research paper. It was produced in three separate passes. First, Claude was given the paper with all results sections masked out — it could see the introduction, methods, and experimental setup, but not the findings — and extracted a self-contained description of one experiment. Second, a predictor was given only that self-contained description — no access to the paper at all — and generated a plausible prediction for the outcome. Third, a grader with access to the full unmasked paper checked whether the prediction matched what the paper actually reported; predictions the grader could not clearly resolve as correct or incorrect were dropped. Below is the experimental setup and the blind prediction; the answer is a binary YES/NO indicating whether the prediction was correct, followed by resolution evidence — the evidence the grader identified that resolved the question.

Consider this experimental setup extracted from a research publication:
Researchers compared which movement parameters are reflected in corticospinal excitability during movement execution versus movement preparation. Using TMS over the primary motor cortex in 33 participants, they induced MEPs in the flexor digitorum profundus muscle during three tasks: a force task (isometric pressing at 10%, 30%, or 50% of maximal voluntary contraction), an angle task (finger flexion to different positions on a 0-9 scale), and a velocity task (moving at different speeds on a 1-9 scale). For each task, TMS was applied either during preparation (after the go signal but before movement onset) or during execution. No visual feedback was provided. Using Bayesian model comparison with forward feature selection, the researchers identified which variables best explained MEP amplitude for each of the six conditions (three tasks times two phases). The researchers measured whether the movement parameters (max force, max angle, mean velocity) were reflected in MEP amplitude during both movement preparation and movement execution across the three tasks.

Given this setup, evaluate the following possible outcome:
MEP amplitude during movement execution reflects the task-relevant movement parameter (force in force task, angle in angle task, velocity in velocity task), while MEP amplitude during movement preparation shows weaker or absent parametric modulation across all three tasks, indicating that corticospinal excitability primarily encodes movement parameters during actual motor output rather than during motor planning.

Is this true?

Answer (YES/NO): NO